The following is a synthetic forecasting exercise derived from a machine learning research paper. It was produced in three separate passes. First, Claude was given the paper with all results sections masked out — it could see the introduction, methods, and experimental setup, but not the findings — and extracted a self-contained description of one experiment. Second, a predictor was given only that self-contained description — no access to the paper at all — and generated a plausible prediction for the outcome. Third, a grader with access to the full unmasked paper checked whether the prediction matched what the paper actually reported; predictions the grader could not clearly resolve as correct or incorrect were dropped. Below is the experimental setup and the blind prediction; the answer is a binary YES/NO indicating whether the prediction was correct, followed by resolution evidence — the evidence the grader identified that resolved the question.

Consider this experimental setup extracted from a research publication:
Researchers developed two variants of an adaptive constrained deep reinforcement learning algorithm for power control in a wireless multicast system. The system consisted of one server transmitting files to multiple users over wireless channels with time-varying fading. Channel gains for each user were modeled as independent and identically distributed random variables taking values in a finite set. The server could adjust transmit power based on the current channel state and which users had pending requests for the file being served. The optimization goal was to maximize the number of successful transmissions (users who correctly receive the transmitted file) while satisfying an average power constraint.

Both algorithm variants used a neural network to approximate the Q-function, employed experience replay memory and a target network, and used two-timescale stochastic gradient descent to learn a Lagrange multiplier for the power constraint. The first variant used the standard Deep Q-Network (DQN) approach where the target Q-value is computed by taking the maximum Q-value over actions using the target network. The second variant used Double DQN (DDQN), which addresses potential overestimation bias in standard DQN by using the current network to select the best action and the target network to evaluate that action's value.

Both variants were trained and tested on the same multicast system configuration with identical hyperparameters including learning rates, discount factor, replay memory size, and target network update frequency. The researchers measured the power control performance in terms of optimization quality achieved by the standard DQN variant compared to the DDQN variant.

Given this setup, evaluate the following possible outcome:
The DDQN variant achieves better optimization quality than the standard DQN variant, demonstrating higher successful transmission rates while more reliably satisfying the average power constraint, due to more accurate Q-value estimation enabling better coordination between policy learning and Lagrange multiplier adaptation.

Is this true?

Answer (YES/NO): NO